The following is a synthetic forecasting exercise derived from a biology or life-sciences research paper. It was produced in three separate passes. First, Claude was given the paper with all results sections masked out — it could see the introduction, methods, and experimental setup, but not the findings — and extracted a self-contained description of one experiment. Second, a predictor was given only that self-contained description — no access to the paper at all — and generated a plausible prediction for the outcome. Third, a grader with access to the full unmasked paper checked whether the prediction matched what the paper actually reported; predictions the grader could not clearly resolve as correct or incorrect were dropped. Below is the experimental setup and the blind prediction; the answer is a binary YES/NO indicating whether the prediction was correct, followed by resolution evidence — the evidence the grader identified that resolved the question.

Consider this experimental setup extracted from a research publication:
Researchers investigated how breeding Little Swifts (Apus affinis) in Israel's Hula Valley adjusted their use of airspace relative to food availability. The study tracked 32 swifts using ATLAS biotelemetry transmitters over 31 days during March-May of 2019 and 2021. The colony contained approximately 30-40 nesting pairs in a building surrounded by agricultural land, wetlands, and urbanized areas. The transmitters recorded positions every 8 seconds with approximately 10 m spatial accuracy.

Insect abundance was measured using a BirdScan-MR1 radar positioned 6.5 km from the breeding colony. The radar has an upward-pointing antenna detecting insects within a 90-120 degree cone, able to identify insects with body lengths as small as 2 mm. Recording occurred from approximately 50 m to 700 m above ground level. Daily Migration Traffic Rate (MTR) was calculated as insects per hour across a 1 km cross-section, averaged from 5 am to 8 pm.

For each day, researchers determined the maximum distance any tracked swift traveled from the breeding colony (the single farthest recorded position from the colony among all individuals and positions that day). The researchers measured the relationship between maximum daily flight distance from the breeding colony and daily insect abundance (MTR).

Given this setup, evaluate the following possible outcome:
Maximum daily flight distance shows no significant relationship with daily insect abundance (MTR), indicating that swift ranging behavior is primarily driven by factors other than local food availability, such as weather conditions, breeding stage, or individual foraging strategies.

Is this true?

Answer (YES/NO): NO